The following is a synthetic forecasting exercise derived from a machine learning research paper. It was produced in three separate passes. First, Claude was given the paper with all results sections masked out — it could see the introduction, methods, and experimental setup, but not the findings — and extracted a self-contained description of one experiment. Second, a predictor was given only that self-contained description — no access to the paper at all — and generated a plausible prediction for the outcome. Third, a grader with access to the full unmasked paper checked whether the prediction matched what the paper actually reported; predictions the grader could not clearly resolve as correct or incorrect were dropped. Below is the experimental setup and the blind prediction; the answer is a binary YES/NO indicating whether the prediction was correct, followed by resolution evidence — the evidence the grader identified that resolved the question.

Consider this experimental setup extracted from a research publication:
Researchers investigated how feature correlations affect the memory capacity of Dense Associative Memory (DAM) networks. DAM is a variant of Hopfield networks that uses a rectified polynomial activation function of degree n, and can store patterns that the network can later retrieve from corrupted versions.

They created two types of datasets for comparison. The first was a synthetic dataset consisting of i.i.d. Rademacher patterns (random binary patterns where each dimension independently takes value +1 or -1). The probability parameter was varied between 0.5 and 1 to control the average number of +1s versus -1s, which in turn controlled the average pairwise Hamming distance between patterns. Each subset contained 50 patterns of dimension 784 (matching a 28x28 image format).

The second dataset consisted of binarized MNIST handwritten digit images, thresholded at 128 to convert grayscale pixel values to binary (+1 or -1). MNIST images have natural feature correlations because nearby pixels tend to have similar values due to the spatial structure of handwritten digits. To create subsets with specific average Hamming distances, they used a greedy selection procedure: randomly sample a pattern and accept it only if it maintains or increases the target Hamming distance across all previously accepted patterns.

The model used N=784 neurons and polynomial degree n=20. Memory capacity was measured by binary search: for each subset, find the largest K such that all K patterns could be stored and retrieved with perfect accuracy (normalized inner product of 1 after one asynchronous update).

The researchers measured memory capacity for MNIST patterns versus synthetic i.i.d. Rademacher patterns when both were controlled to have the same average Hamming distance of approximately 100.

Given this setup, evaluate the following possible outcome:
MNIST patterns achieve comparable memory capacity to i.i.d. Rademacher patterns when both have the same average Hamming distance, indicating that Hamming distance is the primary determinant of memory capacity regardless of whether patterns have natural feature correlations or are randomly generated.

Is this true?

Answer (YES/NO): NO